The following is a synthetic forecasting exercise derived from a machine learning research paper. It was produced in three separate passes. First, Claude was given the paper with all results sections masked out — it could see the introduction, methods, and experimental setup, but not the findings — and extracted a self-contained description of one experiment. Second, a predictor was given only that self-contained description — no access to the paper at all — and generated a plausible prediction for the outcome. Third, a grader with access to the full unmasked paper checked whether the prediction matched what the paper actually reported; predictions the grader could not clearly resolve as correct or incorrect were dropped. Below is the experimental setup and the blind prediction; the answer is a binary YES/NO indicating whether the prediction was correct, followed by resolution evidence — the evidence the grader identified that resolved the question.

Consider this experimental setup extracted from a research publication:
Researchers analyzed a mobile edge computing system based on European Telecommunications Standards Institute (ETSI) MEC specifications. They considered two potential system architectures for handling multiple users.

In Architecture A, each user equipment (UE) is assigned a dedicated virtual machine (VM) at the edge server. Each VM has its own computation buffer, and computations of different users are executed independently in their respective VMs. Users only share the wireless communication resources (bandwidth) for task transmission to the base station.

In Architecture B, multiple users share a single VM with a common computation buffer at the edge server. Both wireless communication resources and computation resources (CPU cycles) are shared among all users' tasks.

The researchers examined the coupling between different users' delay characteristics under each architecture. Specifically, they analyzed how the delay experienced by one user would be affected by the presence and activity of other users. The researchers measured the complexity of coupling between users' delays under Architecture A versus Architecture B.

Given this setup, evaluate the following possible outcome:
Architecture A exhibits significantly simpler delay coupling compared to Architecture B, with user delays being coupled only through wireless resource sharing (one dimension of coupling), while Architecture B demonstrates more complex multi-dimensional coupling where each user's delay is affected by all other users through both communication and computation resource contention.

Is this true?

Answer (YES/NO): YES